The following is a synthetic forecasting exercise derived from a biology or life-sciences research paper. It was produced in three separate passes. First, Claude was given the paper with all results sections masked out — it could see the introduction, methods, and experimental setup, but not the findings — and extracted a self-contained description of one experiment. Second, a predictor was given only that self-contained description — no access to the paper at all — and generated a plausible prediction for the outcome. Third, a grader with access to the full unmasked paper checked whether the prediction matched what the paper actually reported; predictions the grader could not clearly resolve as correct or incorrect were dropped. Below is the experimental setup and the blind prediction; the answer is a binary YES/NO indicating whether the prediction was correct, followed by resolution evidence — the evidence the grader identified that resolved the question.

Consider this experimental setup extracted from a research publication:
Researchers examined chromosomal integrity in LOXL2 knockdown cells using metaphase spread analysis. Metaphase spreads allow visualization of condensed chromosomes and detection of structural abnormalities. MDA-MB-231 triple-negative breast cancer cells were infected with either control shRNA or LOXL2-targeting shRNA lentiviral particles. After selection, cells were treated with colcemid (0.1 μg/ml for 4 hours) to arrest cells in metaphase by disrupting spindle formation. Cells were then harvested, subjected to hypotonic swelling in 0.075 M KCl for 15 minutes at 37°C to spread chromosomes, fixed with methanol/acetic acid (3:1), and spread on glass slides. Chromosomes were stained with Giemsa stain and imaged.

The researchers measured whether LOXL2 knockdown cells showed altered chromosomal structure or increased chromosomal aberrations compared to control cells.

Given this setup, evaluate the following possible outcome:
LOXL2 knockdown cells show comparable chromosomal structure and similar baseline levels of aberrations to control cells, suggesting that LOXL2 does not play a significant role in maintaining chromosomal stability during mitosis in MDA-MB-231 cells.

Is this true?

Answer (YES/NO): YES